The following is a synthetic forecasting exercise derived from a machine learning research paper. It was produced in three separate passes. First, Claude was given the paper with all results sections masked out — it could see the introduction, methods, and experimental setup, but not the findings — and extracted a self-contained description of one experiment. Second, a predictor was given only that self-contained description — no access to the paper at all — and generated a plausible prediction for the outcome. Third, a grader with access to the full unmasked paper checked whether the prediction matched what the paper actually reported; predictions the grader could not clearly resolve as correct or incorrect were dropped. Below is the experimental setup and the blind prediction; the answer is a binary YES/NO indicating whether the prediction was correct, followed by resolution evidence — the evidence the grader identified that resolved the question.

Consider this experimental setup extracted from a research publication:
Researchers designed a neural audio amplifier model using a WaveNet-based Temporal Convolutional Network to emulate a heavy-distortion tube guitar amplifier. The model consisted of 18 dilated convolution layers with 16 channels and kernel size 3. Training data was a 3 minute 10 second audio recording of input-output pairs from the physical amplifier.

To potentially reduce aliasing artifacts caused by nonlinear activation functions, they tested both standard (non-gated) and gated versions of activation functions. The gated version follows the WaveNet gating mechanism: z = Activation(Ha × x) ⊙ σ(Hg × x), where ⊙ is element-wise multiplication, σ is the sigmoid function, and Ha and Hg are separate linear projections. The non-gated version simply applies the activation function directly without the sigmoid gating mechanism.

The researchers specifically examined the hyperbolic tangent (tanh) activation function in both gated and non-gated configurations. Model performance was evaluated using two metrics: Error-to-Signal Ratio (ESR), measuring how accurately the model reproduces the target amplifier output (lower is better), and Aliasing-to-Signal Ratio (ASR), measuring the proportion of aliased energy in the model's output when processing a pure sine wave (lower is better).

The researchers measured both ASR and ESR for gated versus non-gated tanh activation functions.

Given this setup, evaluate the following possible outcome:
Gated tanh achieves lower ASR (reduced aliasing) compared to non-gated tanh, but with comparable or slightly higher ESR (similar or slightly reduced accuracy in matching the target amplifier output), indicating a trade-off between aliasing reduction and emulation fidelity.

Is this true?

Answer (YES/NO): NO